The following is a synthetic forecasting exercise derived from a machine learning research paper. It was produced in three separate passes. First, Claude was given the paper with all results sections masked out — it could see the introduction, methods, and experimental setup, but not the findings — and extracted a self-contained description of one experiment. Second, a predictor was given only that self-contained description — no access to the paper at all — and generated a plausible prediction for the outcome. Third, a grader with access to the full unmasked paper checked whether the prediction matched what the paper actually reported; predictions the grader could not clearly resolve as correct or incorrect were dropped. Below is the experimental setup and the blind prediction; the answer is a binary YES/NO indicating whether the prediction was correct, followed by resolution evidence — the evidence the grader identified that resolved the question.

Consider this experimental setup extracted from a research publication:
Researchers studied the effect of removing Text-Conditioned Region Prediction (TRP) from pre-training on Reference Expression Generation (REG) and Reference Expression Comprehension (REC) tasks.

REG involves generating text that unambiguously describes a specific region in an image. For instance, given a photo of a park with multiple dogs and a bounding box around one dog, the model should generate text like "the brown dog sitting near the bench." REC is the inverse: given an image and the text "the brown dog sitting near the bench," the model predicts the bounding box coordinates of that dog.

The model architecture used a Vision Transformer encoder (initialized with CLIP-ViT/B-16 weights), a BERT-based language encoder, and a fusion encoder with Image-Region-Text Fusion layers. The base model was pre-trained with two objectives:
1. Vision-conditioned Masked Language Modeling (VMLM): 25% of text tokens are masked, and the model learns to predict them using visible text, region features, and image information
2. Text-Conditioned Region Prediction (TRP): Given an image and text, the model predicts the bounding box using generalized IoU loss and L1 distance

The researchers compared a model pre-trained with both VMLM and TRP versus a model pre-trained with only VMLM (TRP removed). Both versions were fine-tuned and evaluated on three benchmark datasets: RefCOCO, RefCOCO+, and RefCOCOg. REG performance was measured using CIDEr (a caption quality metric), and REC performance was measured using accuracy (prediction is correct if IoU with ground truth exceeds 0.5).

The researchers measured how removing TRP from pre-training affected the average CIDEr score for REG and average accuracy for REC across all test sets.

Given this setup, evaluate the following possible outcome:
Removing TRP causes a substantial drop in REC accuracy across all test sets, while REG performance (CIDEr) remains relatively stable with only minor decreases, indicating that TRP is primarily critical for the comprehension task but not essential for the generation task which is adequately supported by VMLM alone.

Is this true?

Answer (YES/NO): YES